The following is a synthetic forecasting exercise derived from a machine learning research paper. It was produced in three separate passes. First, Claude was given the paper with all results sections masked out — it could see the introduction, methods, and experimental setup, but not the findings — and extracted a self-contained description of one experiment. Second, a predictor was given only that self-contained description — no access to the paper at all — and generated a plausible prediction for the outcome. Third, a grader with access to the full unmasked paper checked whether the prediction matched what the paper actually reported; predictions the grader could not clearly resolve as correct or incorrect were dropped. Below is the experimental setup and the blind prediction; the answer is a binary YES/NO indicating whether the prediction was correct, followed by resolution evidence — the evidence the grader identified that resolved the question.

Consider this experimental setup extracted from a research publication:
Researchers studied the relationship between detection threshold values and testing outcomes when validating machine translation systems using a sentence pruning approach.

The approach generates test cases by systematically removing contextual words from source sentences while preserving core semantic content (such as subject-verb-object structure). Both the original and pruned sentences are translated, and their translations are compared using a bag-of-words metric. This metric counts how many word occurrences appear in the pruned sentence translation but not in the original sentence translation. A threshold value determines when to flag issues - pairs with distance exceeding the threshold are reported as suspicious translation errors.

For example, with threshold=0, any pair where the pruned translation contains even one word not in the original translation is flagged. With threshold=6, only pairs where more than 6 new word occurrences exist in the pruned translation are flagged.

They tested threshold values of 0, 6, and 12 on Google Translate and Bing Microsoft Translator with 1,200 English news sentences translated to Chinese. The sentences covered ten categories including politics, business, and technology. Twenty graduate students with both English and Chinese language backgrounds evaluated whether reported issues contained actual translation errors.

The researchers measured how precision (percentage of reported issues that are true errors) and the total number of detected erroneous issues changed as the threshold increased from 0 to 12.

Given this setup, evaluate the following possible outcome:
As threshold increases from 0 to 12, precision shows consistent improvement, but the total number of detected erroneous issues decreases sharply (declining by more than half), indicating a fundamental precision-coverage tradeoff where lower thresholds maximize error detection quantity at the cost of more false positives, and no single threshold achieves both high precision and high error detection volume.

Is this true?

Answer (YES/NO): YES